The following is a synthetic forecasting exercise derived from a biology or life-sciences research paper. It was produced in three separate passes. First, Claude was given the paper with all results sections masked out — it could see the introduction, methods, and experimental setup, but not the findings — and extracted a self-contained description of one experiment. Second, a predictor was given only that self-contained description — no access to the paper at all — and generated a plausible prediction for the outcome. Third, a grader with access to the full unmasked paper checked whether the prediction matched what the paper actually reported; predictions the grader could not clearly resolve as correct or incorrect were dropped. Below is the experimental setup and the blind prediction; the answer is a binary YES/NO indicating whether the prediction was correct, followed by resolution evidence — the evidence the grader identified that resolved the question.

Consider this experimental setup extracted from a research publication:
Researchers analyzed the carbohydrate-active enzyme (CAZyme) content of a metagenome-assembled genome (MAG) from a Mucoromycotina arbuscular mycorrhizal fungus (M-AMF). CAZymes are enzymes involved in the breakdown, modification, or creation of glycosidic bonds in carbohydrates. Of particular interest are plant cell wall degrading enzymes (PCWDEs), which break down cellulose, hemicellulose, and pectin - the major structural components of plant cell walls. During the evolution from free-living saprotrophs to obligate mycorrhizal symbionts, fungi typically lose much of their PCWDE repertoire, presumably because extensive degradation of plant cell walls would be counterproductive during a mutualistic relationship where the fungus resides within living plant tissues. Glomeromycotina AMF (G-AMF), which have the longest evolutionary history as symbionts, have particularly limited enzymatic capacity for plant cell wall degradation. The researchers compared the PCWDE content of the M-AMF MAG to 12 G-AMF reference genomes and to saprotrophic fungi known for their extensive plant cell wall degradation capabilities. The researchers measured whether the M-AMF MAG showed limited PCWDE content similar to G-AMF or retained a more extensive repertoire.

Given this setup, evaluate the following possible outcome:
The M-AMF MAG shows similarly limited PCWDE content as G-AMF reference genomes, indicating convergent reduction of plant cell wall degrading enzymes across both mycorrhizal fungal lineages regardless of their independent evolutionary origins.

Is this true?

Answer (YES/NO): YES